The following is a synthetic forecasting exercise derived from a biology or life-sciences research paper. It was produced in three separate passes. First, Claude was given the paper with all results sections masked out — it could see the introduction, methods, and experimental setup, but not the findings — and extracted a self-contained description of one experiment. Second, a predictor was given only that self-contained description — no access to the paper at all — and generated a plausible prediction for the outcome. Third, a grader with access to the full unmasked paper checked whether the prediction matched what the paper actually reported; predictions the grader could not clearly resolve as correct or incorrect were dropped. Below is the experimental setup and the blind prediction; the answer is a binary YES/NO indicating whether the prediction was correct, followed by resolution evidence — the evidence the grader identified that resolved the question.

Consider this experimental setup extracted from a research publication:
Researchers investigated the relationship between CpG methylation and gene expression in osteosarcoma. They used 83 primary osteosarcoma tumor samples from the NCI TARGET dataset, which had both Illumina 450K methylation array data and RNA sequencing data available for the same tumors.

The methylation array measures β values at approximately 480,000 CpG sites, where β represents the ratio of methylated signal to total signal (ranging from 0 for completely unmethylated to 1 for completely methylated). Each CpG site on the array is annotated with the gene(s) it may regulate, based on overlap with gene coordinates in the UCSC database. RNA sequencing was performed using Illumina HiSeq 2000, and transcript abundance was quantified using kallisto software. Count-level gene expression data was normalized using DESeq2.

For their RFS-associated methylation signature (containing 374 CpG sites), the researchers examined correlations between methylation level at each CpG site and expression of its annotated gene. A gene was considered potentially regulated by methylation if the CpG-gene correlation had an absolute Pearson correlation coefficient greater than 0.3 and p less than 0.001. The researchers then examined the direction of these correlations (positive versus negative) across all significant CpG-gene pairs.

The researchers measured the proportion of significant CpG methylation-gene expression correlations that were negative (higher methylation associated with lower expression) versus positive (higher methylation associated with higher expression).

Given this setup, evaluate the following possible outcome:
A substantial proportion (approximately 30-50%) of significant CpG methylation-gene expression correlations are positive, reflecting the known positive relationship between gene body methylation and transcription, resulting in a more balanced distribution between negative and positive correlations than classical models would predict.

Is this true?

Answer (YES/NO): YES